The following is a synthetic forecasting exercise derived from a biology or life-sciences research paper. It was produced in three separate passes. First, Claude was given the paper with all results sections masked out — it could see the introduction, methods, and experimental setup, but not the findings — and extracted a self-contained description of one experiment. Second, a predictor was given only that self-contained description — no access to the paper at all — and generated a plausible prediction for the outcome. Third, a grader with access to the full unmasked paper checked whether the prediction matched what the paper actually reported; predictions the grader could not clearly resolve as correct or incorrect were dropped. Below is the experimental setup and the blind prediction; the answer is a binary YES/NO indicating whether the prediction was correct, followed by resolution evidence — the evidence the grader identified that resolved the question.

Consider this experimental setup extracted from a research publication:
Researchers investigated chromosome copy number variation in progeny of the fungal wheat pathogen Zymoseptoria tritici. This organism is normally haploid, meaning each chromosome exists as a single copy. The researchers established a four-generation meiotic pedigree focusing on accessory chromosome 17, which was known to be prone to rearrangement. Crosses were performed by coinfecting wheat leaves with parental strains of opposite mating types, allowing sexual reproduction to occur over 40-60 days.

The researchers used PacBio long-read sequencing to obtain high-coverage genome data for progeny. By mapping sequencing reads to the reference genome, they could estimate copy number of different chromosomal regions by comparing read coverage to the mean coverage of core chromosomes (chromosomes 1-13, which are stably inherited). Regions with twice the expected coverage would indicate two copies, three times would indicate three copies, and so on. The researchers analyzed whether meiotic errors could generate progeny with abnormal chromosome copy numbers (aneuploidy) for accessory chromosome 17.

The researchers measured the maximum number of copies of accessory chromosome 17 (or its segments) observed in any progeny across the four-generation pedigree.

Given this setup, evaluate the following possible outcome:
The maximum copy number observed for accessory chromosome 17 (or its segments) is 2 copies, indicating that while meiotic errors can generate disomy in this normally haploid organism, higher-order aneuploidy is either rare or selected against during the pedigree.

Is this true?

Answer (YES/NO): NO